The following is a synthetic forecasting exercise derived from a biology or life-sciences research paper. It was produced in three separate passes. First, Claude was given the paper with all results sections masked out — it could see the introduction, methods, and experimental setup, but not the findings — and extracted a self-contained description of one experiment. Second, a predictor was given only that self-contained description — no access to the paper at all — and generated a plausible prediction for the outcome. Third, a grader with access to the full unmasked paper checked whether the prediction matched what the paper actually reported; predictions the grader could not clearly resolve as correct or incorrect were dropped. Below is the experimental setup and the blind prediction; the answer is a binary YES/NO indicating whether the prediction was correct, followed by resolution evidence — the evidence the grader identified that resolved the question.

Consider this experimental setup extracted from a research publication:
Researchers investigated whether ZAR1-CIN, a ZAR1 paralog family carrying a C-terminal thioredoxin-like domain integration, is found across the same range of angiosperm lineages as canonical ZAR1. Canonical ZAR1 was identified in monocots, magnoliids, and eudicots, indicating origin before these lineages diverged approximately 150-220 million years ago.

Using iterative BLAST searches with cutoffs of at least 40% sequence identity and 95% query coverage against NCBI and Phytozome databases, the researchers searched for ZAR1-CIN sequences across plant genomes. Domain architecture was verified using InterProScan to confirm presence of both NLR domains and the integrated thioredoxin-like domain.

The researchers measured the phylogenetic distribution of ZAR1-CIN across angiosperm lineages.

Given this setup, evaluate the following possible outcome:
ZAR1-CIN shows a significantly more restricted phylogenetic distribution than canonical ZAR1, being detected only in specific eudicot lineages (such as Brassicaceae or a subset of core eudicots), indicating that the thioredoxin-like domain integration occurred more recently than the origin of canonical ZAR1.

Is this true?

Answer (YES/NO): NO